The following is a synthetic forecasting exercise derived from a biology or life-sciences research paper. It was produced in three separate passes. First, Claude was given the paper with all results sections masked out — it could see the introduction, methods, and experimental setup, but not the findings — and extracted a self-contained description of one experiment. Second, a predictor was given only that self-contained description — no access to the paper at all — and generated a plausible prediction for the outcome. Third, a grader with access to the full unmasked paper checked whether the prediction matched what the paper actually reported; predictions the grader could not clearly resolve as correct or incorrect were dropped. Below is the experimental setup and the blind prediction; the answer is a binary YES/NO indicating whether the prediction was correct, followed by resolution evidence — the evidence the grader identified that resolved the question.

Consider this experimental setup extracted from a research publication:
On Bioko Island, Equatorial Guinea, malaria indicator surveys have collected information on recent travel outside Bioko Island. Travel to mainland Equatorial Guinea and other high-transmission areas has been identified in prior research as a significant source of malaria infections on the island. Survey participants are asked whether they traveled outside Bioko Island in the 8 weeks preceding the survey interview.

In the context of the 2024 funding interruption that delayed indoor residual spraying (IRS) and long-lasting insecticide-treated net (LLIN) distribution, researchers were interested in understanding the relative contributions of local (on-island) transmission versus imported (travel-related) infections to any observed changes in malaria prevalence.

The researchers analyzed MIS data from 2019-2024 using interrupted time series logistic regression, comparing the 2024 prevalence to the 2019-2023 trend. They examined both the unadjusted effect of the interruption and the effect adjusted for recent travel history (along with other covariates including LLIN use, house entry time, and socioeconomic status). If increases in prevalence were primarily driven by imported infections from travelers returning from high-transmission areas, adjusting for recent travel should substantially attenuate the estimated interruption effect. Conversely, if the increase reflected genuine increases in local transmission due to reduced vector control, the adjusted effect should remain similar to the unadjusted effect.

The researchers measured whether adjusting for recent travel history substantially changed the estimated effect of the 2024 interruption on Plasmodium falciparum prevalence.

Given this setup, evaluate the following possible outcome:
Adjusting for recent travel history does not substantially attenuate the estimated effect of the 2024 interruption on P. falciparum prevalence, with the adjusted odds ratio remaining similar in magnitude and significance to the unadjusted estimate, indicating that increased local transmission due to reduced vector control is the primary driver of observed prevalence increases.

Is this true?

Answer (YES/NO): YES